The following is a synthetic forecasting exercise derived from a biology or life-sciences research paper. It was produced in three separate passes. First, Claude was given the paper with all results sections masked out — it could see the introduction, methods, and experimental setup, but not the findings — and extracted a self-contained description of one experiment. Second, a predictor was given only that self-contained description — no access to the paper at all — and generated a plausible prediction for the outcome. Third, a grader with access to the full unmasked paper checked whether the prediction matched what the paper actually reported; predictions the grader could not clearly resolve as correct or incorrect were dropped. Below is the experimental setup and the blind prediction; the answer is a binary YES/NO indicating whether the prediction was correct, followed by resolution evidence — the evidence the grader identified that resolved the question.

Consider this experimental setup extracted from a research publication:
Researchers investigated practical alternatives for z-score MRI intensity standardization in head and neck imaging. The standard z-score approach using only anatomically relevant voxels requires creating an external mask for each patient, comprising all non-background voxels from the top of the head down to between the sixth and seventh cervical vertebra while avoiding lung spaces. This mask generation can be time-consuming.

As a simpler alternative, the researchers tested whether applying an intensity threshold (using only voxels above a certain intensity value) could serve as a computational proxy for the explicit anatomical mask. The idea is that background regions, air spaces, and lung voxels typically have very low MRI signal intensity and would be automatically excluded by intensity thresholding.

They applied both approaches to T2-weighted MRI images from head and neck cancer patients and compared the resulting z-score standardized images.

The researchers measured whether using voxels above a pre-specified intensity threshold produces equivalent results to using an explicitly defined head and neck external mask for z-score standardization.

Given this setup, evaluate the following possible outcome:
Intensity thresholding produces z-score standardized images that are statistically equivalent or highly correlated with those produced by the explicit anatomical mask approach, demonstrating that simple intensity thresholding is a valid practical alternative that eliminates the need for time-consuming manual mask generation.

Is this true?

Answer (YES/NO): YES